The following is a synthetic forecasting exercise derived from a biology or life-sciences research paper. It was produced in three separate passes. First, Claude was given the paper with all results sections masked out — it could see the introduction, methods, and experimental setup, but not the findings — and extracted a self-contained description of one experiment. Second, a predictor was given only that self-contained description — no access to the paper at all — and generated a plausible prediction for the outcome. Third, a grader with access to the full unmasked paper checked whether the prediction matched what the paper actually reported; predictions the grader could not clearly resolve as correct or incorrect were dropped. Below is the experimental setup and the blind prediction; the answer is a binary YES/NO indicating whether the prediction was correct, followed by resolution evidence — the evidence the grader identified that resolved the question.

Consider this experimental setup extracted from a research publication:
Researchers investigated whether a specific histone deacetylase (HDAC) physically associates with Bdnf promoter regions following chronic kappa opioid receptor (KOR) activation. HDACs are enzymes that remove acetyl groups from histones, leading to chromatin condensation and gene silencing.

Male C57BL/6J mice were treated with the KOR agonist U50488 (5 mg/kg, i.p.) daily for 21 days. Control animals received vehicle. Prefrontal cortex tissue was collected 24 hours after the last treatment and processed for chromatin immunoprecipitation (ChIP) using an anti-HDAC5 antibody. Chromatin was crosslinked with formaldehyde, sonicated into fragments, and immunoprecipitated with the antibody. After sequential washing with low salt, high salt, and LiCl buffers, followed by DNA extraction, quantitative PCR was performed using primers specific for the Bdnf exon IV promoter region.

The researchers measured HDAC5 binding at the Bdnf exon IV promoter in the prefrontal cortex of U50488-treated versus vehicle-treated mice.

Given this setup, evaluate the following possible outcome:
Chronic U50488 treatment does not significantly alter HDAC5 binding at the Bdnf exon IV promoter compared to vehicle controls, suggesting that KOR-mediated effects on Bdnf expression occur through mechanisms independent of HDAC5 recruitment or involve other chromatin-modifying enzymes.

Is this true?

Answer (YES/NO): NO